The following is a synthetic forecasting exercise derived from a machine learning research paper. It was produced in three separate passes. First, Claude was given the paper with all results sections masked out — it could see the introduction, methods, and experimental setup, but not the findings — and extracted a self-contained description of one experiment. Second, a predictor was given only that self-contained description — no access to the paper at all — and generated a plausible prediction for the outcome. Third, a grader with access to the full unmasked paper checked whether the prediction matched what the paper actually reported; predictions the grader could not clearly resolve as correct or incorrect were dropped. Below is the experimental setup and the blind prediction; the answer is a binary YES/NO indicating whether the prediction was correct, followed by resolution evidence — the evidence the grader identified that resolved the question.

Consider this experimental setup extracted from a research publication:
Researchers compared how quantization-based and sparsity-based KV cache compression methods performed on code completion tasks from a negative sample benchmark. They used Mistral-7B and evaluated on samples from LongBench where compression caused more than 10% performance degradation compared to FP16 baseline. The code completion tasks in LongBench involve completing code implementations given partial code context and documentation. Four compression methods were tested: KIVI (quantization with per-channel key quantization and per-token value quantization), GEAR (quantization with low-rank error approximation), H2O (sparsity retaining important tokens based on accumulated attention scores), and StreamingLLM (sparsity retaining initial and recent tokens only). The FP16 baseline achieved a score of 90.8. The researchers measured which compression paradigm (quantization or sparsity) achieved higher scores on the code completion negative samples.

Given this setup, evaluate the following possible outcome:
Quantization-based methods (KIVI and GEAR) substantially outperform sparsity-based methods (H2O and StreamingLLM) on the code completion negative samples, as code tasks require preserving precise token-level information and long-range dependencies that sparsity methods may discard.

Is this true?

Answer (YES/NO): NO